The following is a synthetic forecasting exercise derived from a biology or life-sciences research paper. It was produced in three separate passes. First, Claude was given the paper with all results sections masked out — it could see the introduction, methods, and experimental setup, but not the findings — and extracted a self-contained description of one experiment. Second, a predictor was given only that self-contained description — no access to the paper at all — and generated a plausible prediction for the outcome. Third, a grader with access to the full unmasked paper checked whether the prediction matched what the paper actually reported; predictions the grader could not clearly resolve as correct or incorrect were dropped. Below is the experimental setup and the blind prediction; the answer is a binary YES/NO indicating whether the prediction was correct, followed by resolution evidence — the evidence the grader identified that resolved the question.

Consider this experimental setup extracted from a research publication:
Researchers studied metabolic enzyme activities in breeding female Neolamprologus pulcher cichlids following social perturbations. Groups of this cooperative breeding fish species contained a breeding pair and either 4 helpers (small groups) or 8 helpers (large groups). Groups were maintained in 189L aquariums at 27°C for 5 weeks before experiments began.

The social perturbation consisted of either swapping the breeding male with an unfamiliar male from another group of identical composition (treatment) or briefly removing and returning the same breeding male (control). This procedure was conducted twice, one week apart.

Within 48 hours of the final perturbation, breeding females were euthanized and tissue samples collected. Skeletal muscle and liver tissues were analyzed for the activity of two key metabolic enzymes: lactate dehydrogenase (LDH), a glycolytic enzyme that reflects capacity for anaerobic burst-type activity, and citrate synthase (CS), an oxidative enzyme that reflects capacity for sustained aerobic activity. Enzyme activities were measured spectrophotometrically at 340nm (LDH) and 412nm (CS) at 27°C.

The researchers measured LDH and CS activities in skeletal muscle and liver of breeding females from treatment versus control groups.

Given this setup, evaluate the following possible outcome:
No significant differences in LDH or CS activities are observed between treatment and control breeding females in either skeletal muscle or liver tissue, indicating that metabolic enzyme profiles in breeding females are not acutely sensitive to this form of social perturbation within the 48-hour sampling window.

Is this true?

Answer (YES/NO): NO